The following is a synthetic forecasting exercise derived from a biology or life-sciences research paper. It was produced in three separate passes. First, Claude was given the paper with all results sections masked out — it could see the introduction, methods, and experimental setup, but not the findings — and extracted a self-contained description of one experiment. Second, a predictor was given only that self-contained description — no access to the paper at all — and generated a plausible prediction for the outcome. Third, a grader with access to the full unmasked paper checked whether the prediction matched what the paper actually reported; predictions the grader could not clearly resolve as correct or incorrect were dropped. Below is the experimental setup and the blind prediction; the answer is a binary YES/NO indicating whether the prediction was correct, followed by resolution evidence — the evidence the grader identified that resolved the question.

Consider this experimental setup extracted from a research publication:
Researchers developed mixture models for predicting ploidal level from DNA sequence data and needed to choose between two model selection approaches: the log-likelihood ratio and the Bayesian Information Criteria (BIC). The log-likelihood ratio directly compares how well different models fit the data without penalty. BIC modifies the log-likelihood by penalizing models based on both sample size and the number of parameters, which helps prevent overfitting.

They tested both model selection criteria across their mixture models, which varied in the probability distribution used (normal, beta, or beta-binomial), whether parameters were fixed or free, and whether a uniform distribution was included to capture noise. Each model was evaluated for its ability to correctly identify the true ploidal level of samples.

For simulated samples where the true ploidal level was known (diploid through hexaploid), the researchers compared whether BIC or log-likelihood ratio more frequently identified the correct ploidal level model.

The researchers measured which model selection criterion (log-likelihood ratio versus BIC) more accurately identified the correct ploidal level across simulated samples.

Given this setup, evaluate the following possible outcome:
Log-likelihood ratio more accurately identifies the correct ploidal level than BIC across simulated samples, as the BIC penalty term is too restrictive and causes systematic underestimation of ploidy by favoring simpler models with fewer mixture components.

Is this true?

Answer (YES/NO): NO